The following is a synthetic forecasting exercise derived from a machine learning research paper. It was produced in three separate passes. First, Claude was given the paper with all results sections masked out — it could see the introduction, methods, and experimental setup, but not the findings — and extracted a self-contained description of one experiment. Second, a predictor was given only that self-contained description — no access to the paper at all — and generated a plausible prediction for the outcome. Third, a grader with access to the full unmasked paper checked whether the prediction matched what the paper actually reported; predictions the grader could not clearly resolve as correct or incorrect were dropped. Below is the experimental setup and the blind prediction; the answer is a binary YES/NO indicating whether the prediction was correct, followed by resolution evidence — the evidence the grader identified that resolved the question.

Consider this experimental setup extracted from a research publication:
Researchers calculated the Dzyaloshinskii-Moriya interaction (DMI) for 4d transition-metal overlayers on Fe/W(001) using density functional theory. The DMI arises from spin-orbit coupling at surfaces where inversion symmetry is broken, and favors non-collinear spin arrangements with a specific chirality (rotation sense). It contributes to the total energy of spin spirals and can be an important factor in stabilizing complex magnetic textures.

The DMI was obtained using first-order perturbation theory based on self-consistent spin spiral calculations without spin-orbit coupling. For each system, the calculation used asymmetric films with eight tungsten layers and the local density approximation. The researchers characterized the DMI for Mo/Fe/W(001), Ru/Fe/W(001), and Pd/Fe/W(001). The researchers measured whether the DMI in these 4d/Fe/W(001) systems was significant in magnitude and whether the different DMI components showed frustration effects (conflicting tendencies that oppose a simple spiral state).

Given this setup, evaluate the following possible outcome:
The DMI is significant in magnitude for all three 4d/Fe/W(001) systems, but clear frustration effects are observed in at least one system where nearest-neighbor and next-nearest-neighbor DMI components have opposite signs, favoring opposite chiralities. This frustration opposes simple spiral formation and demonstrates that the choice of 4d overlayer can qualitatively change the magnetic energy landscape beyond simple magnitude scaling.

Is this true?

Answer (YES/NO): NO